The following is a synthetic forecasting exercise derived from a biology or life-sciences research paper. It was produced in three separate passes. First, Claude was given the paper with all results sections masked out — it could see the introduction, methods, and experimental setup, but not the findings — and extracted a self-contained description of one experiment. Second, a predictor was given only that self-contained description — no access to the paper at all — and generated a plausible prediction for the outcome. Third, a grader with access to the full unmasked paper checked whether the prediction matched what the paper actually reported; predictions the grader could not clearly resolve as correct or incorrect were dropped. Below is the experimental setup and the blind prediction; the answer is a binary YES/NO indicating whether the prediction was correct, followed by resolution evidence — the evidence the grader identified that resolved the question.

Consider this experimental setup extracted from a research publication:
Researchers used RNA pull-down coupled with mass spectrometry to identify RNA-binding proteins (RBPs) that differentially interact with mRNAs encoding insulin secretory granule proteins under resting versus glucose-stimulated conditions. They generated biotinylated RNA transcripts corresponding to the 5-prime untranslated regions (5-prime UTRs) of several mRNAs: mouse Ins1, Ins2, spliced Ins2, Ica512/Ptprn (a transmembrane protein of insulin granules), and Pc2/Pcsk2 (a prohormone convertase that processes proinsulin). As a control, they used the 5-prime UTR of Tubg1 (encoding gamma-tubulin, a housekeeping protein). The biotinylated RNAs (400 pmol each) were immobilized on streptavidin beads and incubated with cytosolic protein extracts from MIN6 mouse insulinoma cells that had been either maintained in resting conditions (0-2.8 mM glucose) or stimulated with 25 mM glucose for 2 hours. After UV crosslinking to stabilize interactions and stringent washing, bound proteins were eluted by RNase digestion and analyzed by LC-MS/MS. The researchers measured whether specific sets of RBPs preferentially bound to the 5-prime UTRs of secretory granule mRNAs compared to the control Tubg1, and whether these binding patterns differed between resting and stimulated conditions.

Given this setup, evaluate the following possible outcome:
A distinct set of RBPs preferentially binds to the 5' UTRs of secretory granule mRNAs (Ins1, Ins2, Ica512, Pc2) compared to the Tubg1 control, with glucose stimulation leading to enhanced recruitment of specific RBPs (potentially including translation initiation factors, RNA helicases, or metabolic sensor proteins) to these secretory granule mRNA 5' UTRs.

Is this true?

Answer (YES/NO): YES